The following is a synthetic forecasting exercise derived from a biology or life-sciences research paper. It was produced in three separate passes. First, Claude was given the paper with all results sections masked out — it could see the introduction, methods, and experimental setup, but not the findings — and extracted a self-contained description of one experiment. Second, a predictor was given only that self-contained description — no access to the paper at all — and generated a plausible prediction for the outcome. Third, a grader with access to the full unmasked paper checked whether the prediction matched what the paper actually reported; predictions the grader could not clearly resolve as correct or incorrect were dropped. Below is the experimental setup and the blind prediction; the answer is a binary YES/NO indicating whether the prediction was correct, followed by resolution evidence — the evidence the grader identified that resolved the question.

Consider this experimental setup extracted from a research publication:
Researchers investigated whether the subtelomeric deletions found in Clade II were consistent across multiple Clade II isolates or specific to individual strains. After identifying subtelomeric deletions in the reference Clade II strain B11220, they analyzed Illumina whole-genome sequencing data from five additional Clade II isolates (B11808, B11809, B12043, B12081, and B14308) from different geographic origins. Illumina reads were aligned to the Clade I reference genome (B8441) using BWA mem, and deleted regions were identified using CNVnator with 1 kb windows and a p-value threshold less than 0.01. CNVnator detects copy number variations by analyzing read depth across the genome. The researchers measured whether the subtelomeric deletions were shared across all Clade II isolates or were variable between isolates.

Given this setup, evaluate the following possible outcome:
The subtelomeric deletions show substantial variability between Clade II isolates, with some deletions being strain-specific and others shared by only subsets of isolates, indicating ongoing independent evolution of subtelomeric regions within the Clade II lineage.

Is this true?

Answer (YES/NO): NO